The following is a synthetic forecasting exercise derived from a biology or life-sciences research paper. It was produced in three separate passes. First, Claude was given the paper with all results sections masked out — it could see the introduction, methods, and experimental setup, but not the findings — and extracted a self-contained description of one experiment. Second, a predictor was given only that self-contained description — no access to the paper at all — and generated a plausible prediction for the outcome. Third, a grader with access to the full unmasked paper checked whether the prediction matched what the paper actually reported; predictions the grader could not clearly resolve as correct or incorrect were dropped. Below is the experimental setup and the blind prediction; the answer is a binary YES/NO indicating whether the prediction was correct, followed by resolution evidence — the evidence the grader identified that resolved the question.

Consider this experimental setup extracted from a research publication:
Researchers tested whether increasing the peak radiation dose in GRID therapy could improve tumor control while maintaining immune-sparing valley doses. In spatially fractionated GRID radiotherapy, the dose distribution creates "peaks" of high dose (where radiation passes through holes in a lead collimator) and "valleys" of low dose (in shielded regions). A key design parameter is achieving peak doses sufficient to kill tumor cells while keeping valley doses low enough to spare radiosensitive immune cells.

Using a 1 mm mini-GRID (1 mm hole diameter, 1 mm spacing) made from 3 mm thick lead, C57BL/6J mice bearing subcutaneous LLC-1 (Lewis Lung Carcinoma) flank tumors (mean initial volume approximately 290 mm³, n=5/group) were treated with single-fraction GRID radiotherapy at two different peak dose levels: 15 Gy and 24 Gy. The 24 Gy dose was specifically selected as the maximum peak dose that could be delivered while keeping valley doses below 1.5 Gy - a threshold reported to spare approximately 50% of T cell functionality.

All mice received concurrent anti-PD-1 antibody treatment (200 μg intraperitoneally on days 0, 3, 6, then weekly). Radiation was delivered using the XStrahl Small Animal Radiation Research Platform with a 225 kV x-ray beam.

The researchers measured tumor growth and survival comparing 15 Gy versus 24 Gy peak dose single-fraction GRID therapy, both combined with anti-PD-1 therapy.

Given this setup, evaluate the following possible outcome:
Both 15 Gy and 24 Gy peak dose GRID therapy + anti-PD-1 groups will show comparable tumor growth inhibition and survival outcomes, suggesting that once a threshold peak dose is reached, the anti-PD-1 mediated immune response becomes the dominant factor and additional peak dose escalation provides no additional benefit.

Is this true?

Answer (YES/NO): NO